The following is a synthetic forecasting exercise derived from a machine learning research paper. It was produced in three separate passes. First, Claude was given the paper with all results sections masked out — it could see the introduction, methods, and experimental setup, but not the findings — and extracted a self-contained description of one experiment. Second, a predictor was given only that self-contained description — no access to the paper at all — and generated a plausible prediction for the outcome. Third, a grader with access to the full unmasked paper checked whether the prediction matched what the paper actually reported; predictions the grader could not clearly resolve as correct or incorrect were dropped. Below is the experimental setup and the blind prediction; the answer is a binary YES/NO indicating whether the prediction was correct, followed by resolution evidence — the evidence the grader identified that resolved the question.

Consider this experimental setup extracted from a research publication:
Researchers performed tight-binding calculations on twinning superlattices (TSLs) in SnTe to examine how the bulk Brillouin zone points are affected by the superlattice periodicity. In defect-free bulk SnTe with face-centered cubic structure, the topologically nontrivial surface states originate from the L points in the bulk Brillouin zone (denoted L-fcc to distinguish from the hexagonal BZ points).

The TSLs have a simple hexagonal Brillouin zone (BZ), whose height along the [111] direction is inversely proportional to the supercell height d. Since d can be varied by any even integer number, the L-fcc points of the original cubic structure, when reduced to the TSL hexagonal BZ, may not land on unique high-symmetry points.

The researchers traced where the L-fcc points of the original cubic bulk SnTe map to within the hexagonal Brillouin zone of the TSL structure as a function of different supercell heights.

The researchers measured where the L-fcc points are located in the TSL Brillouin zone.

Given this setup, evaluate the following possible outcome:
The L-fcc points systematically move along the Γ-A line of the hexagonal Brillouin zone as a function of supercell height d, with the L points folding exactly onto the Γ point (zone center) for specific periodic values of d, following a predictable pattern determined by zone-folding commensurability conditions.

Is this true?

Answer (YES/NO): NO